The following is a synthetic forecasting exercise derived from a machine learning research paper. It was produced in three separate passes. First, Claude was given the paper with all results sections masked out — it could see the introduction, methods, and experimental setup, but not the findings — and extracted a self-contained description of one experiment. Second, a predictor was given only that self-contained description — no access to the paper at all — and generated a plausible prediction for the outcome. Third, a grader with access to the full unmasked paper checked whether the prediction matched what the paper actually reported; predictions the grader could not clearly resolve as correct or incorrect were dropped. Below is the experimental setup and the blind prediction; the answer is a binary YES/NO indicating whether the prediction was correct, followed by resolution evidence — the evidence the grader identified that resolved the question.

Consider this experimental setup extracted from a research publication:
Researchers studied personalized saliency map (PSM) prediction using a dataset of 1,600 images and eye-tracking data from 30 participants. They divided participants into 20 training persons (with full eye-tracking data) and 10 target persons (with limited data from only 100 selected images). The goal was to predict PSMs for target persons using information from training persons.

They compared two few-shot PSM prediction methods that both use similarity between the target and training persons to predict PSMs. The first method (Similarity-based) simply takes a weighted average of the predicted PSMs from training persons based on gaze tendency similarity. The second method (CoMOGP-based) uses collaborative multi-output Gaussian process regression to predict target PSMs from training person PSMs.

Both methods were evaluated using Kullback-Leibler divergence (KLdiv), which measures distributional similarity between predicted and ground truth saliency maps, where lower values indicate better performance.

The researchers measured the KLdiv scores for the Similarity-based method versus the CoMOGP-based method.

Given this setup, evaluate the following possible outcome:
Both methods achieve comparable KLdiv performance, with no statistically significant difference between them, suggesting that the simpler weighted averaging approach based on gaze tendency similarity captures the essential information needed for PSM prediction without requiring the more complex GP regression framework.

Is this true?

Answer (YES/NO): NO